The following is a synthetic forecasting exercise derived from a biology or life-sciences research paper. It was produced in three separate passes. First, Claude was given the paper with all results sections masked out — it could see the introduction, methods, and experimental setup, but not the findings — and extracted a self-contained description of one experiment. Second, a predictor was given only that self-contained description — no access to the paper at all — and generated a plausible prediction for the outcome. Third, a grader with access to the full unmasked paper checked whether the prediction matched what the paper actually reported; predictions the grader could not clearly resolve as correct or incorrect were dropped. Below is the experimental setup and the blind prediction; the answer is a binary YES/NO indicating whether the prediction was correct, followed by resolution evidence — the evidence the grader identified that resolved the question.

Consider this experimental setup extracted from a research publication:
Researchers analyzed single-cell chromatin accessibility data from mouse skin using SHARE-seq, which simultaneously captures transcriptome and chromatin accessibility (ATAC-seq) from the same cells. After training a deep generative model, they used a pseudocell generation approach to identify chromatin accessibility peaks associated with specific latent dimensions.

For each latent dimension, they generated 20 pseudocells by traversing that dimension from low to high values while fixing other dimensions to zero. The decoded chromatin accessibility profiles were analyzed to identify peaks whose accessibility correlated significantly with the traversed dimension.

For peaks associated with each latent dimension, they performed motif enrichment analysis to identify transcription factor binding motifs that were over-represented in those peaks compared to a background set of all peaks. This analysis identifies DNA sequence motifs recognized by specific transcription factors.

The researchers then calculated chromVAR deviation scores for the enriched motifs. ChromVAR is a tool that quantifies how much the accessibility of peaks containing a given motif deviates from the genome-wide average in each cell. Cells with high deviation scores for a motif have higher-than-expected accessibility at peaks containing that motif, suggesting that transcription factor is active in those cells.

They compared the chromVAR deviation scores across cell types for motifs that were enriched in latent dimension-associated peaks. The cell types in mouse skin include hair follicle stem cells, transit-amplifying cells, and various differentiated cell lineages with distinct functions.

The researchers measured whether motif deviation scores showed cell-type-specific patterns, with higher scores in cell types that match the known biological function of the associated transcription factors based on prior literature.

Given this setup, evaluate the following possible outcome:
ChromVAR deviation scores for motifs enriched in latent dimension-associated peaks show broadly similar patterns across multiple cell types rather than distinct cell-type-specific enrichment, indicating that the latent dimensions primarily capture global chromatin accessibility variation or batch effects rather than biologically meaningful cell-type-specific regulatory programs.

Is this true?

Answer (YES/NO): NO